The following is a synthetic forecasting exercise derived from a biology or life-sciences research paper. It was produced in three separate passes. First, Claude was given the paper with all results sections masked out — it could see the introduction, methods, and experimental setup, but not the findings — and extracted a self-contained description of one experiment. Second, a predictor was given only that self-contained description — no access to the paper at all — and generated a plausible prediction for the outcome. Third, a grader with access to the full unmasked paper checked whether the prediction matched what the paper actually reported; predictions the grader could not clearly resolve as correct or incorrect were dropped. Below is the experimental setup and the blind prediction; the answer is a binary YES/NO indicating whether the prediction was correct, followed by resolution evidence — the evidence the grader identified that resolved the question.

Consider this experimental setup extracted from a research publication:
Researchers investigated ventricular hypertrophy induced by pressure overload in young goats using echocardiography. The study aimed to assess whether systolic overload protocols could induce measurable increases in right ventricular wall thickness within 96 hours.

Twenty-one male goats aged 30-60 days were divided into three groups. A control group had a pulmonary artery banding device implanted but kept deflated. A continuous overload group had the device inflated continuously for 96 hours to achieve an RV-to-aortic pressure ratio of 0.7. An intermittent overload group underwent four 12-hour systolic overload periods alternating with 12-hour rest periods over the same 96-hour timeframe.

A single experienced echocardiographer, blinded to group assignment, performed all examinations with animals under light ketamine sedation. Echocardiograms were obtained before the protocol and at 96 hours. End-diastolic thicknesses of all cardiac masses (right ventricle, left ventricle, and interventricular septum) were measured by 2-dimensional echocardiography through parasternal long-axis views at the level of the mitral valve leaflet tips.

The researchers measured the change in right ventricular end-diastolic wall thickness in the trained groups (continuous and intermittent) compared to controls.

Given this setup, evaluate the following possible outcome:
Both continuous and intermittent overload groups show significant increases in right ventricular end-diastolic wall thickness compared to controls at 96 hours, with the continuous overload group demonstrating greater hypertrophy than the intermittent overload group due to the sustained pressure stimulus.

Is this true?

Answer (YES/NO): NO